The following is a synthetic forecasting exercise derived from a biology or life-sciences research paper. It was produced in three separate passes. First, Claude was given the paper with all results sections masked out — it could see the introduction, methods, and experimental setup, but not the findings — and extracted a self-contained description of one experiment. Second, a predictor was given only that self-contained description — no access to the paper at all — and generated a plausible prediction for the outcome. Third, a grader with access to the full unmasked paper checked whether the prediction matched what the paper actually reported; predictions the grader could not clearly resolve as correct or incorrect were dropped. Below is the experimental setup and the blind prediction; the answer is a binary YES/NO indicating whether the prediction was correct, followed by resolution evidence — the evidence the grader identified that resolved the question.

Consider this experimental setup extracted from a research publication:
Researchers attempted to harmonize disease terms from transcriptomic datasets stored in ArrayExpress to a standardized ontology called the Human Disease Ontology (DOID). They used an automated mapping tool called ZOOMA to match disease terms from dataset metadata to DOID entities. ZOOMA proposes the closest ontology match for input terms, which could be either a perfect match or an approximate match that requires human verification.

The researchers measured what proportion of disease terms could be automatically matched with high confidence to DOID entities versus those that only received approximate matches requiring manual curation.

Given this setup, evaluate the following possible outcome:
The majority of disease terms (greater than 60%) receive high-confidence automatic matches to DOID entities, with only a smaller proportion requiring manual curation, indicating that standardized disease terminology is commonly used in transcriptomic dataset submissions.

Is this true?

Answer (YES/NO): NO